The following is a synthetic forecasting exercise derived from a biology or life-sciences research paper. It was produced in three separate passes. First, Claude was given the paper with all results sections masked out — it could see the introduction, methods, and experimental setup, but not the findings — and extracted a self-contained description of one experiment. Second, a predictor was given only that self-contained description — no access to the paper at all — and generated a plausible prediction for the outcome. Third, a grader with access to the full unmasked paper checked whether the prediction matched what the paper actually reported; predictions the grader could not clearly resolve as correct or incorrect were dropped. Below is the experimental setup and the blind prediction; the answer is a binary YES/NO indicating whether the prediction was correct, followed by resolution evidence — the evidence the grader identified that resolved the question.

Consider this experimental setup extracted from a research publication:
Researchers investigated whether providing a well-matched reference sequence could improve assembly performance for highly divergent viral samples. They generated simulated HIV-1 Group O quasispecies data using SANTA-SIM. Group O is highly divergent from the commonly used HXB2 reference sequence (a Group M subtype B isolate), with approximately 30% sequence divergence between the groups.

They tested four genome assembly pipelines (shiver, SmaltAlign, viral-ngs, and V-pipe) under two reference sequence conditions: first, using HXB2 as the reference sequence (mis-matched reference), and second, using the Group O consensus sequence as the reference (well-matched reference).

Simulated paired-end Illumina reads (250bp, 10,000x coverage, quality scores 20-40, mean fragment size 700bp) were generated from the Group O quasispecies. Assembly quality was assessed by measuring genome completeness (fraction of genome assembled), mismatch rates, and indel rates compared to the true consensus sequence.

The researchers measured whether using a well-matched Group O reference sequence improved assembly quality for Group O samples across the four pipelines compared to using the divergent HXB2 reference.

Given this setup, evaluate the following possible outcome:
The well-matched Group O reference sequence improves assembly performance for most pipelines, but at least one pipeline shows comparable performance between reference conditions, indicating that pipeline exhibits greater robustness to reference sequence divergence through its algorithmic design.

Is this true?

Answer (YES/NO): YES